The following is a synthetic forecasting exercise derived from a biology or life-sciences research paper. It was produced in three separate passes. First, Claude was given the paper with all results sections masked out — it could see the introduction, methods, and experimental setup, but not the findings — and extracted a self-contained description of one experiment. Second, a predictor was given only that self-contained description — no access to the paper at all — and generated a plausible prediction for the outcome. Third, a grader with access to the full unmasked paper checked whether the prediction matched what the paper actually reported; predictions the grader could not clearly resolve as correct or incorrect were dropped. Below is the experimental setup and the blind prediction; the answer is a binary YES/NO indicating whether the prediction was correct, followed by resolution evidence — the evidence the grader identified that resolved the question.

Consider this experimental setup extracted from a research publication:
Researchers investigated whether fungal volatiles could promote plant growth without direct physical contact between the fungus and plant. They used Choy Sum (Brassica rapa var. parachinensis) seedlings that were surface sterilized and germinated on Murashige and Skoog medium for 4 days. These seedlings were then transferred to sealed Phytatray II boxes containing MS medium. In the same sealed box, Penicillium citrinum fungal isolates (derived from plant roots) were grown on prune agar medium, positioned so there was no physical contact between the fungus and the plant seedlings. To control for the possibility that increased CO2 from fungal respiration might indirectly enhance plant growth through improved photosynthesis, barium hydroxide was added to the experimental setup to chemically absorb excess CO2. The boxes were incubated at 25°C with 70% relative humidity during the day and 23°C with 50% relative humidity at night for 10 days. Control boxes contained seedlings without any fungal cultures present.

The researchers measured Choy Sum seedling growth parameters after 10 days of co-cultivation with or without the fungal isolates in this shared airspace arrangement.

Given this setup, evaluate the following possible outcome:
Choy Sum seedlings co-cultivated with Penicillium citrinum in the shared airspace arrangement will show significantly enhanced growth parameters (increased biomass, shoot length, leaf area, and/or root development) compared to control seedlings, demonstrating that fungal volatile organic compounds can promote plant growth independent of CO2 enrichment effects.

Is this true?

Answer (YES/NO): YES